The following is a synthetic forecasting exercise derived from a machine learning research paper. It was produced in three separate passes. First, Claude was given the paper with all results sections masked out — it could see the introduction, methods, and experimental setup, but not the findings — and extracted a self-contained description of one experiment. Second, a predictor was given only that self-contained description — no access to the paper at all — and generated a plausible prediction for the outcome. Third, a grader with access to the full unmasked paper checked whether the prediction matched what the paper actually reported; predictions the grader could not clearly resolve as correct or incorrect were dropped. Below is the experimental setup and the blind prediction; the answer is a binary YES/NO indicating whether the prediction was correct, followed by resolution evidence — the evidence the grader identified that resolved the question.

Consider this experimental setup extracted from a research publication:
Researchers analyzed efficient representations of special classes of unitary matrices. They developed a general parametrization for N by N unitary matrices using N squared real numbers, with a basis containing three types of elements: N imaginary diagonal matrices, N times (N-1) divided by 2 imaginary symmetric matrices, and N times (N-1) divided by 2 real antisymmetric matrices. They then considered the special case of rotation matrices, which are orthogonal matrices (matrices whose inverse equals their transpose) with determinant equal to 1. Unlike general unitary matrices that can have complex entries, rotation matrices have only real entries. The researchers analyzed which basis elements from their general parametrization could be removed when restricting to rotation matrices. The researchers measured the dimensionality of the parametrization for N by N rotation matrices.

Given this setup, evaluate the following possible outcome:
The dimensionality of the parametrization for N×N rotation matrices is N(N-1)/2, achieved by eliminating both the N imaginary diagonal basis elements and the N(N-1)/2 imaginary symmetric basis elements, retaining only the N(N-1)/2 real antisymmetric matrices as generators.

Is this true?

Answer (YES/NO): YES